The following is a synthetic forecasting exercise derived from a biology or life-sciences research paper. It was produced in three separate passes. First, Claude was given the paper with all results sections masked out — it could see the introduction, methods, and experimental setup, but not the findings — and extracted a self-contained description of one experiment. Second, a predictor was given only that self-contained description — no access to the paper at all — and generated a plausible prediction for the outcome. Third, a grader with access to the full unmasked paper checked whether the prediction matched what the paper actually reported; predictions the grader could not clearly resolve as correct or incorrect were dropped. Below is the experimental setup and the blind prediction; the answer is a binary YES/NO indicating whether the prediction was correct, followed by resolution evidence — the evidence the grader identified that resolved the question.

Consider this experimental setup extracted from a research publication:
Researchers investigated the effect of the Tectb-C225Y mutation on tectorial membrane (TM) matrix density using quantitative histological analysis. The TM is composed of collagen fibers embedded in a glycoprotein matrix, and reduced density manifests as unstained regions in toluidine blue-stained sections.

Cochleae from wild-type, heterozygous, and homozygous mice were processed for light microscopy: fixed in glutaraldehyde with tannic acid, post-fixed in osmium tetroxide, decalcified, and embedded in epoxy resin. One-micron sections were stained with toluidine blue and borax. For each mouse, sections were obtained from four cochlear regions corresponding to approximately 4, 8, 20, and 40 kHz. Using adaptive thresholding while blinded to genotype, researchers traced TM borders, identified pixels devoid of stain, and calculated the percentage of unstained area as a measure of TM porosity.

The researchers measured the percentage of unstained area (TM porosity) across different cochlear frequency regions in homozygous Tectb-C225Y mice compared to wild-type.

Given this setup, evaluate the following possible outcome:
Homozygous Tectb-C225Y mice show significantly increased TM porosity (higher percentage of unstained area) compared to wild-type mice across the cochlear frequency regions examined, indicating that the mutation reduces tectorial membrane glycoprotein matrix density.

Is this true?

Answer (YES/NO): YES